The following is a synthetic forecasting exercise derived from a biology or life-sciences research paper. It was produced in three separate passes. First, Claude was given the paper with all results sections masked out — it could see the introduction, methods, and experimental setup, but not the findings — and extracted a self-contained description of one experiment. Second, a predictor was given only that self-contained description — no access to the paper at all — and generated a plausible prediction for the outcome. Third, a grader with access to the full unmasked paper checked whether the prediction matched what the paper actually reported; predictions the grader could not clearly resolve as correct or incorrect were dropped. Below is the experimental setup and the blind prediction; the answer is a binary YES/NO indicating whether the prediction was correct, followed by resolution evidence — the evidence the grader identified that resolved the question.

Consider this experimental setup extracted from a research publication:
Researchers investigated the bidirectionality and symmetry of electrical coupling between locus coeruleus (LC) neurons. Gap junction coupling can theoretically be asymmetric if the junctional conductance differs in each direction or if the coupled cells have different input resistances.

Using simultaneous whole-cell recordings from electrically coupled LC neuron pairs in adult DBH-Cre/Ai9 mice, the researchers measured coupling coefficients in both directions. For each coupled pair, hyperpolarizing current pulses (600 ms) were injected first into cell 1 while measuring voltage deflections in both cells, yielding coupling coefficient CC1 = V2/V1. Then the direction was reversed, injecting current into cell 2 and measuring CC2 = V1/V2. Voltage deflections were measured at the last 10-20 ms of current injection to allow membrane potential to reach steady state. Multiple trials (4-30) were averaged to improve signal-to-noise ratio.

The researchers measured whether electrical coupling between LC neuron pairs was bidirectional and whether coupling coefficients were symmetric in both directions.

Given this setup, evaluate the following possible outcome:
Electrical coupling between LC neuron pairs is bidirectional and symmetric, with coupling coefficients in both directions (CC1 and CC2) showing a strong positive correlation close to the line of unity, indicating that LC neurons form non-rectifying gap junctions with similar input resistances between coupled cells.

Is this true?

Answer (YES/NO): YES